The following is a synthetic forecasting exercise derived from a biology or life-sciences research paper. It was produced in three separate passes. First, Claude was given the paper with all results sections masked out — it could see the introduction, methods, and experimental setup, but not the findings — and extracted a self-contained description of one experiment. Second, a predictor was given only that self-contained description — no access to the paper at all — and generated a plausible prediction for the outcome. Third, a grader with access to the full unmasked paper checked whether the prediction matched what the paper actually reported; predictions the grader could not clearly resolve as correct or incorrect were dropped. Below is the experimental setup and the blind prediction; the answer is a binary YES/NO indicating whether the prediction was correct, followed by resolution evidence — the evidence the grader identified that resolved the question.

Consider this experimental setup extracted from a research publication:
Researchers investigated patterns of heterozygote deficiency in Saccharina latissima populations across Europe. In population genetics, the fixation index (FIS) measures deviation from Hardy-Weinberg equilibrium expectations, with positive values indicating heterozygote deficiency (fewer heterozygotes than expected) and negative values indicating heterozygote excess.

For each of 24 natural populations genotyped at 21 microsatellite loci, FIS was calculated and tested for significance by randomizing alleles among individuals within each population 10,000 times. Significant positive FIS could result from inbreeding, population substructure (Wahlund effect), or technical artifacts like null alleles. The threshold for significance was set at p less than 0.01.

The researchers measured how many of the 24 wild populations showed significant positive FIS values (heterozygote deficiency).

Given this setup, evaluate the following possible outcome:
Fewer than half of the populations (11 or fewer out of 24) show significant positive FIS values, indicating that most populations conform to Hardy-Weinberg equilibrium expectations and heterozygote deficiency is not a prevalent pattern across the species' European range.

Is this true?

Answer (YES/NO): NO